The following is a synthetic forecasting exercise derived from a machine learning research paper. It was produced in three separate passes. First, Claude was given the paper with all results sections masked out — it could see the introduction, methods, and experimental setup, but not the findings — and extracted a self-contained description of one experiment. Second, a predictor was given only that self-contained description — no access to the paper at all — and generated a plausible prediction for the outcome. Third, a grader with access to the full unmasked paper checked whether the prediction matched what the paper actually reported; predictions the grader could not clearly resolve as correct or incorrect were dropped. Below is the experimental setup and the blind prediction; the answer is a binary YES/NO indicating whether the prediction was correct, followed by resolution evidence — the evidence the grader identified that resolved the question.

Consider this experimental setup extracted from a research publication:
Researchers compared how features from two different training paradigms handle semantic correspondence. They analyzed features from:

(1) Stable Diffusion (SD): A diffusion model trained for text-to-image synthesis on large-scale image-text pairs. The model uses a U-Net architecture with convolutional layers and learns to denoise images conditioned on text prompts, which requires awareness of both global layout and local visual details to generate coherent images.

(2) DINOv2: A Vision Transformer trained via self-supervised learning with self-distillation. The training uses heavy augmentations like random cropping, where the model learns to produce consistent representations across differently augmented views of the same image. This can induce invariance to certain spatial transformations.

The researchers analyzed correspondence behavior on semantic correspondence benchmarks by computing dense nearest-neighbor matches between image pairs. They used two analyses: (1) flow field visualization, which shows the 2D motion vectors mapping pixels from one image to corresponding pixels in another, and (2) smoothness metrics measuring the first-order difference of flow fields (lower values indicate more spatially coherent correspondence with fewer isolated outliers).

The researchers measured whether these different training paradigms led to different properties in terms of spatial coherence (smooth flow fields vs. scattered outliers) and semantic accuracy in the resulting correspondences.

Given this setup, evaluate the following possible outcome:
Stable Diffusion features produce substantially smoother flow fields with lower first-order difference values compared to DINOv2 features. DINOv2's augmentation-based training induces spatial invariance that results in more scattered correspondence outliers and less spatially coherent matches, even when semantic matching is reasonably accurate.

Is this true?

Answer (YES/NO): YES